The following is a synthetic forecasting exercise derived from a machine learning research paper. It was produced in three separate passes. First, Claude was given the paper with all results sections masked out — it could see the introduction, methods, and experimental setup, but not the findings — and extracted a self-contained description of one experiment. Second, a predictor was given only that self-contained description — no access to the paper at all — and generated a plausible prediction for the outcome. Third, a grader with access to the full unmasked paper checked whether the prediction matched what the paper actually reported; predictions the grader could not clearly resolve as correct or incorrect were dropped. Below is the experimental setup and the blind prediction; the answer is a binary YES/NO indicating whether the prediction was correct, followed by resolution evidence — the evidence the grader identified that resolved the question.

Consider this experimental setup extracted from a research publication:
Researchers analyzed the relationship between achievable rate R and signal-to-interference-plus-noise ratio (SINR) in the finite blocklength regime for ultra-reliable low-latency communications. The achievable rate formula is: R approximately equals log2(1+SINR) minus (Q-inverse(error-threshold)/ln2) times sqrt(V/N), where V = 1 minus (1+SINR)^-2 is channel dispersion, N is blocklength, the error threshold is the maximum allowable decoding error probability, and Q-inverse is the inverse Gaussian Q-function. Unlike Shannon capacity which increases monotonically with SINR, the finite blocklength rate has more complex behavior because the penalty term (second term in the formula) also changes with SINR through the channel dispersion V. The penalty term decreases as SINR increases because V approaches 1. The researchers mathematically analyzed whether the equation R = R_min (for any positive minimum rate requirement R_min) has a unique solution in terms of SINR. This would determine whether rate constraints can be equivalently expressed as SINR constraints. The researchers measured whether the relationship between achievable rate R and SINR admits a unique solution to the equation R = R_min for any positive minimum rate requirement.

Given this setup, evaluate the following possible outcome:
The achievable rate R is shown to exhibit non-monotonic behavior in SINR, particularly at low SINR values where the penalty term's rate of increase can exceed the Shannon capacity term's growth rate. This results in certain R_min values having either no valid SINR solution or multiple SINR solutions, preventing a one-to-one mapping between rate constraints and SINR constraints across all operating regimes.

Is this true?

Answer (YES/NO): NO